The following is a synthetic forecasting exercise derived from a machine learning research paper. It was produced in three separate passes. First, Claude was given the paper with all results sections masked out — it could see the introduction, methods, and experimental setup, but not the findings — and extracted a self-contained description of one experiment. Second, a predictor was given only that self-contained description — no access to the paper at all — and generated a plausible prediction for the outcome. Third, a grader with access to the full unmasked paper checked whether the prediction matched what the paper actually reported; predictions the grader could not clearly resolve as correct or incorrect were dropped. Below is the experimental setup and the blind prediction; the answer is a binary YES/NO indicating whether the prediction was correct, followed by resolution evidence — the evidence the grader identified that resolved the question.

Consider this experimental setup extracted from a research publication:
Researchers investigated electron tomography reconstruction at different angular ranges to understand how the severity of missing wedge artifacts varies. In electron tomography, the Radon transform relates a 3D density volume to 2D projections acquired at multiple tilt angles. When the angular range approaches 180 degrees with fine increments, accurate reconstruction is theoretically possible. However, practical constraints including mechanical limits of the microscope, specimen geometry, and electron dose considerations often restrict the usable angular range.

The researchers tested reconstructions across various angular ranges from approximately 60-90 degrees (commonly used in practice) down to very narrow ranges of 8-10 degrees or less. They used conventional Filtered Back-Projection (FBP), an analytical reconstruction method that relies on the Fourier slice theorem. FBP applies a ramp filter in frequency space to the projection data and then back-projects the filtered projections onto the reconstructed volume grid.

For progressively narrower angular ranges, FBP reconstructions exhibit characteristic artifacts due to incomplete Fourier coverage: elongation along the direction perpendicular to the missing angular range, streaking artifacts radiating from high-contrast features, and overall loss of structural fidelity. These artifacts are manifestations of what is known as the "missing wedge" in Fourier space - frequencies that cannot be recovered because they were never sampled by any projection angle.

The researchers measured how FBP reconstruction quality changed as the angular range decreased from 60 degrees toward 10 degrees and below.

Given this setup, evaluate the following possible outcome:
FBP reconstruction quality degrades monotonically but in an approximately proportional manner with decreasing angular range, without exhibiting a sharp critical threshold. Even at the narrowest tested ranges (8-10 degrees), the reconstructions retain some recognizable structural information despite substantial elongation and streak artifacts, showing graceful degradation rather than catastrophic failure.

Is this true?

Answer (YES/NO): YES